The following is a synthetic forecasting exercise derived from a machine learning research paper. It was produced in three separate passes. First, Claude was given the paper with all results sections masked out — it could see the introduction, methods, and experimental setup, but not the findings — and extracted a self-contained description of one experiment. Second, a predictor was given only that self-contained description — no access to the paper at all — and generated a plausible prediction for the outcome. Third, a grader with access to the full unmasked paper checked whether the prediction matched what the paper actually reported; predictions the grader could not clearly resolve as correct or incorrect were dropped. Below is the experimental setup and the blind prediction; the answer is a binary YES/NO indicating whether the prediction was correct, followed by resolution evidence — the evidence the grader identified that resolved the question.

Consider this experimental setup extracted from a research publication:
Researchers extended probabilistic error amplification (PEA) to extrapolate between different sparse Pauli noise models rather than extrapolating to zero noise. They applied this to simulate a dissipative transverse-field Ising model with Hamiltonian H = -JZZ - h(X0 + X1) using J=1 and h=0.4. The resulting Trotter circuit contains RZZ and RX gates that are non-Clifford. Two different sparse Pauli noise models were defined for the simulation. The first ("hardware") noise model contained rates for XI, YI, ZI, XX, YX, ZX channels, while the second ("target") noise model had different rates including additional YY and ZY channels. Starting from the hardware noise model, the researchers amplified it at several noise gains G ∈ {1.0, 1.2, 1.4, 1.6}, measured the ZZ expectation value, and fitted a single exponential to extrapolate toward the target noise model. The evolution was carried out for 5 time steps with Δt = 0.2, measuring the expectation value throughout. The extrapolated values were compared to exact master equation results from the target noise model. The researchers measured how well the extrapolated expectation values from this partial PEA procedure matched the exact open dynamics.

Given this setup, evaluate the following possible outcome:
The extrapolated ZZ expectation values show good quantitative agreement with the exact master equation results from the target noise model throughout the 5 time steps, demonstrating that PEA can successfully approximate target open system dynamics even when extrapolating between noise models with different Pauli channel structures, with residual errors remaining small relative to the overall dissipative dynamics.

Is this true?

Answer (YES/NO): YES